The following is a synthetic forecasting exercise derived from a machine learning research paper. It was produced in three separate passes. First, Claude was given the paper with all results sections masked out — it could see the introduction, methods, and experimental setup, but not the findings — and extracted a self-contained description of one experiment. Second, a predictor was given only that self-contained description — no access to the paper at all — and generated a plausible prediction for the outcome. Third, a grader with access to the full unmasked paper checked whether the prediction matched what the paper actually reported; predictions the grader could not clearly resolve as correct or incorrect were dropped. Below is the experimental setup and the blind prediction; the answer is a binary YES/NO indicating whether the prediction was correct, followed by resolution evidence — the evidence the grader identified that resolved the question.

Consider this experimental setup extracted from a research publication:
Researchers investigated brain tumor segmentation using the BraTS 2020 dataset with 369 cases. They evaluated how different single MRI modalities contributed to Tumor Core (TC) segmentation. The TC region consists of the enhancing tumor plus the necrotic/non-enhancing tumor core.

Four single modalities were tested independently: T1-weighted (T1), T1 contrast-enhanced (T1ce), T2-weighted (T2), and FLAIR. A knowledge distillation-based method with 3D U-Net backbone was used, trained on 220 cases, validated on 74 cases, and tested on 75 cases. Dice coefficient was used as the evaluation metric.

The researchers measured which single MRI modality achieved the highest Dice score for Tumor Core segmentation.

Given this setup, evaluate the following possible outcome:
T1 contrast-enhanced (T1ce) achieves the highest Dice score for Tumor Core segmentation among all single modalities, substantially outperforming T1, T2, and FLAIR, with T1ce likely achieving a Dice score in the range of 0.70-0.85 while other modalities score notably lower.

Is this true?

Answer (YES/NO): YES